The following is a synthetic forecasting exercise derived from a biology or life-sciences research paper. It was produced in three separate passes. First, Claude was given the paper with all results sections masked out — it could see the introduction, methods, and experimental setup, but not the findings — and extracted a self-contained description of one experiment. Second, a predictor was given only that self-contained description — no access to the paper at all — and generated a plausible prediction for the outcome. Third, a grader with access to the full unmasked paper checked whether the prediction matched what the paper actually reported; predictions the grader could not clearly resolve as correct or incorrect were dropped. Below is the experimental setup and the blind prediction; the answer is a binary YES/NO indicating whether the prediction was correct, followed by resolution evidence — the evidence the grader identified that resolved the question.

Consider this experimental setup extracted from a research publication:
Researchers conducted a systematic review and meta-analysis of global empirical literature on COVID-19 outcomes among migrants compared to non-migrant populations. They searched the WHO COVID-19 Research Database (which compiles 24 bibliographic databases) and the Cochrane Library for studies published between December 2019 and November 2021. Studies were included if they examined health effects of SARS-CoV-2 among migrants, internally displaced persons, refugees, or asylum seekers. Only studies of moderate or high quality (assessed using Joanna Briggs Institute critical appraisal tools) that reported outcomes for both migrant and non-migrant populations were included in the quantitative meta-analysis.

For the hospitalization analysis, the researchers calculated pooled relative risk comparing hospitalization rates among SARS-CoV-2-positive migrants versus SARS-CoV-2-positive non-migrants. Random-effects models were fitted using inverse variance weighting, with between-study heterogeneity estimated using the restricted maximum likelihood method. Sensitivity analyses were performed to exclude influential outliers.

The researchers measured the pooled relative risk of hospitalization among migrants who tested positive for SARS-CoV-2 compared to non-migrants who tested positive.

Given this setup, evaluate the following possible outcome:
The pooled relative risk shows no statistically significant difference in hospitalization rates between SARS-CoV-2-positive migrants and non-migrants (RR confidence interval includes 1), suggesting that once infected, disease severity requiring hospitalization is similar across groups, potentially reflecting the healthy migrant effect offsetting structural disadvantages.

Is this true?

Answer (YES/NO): YES